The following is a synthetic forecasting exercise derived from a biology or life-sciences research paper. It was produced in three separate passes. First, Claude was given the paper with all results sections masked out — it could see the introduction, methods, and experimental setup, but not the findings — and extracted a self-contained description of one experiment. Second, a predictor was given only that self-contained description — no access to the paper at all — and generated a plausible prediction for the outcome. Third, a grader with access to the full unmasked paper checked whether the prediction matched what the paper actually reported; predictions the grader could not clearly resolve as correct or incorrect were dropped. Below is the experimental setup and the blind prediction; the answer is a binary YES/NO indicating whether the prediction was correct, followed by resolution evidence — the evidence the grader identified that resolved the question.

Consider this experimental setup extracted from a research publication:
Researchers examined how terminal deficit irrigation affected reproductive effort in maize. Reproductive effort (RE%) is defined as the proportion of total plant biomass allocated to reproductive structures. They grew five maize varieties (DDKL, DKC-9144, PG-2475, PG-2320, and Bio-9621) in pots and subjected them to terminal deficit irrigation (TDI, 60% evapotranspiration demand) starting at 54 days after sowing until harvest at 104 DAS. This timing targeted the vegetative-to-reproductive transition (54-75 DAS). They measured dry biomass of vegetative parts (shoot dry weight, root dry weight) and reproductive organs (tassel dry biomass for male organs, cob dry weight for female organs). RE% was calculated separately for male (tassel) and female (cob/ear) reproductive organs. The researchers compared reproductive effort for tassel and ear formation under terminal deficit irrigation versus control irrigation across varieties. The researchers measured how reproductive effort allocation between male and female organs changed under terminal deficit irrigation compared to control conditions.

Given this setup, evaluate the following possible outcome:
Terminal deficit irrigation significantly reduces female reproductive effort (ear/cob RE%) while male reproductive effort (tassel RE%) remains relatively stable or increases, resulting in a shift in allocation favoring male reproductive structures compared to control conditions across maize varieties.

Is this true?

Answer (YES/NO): NO